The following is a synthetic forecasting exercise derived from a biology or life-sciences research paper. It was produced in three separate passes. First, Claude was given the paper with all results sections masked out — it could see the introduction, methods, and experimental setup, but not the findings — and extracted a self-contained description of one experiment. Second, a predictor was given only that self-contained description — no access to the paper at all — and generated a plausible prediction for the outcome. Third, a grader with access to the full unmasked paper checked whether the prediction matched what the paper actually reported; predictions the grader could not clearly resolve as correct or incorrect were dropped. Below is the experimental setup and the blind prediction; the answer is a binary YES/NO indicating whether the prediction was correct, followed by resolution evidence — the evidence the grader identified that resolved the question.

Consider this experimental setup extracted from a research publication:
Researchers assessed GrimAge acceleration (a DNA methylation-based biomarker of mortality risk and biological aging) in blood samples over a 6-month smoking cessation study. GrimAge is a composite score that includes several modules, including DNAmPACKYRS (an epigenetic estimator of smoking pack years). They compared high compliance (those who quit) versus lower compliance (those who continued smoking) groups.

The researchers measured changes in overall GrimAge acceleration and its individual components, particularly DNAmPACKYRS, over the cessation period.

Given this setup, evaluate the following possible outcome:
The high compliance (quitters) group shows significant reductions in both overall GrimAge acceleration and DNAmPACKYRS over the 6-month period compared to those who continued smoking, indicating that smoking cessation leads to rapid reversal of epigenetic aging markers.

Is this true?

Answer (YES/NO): NO